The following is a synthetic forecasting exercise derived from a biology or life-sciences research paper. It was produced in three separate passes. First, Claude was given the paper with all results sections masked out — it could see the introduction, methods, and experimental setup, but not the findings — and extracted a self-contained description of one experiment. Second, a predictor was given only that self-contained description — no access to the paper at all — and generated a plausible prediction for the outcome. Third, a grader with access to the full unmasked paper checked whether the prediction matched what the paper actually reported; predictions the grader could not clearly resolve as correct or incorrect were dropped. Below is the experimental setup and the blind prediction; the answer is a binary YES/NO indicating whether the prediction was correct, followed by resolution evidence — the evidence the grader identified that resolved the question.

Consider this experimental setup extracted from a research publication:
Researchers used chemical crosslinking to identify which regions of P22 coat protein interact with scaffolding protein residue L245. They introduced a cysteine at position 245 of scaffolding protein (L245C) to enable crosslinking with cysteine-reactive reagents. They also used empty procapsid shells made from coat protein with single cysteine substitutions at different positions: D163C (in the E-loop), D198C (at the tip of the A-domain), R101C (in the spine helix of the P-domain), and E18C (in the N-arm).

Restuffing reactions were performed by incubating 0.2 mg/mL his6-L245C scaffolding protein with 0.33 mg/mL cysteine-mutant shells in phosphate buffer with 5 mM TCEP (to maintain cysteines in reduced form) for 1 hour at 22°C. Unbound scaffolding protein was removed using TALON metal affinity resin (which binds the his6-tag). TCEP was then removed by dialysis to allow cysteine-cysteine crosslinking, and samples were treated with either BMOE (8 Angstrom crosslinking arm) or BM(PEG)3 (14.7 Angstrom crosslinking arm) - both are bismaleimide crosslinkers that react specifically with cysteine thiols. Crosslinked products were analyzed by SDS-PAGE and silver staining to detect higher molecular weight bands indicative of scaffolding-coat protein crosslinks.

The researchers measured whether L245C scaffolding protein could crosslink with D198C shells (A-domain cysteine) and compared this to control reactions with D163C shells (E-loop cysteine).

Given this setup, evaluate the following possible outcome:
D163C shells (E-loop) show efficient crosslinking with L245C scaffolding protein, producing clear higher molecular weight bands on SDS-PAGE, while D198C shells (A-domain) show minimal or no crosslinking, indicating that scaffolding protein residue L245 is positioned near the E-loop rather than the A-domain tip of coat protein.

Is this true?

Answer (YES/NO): NO